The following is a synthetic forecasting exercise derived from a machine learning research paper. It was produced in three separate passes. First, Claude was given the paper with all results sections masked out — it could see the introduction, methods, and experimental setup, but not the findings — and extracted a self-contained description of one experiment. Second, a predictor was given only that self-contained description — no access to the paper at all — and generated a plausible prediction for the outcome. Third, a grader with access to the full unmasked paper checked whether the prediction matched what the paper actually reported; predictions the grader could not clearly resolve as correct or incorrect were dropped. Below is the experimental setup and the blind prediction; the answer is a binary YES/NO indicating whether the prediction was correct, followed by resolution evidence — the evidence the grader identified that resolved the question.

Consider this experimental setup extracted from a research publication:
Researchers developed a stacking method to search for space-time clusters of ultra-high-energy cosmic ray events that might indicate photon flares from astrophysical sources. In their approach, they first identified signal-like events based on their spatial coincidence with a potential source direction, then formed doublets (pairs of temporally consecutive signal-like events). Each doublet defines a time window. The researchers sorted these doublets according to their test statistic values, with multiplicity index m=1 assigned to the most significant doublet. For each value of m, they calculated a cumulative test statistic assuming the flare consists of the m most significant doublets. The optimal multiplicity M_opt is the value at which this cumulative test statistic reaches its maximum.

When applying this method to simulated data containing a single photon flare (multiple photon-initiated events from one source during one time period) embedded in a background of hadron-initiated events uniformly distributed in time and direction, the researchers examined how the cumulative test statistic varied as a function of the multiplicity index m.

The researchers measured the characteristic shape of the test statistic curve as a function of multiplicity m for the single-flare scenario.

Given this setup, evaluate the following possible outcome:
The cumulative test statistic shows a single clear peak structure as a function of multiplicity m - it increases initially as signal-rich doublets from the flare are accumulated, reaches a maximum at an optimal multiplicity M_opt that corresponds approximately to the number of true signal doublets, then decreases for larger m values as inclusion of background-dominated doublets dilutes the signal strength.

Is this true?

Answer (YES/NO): NO